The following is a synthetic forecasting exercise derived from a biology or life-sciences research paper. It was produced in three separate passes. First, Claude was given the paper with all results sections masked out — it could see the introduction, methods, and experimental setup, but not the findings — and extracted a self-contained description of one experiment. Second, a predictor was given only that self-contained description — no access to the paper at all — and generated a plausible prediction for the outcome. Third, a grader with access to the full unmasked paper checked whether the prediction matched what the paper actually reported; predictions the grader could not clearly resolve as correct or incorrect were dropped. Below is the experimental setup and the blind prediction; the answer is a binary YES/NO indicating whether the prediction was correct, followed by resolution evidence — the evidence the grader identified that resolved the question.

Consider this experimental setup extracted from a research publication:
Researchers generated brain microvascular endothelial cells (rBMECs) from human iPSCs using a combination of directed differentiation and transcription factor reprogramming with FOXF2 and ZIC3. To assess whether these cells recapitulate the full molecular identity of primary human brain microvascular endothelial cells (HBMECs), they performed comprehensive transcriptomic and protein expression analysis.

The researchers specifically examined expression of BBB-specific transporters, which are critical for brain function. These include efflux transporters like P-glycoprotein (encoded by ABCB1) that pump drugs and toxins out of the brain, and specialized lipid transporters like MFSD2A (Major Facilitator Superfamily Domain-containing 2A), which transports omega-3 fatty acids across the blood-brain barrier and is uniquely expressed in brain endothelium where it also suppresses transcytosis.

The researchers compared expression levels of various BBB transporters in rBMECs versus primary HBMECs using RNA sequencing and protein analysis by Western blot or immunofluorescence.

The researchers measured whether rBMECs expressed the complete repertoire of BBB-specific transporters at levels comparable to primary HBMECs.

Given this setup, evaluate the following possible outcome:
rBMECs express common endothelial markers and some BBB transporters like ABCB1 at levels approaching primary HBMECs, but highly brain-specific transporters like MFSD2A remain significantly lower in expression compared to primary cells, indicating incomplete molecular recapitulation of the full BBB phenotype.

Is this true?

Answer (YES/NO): YES